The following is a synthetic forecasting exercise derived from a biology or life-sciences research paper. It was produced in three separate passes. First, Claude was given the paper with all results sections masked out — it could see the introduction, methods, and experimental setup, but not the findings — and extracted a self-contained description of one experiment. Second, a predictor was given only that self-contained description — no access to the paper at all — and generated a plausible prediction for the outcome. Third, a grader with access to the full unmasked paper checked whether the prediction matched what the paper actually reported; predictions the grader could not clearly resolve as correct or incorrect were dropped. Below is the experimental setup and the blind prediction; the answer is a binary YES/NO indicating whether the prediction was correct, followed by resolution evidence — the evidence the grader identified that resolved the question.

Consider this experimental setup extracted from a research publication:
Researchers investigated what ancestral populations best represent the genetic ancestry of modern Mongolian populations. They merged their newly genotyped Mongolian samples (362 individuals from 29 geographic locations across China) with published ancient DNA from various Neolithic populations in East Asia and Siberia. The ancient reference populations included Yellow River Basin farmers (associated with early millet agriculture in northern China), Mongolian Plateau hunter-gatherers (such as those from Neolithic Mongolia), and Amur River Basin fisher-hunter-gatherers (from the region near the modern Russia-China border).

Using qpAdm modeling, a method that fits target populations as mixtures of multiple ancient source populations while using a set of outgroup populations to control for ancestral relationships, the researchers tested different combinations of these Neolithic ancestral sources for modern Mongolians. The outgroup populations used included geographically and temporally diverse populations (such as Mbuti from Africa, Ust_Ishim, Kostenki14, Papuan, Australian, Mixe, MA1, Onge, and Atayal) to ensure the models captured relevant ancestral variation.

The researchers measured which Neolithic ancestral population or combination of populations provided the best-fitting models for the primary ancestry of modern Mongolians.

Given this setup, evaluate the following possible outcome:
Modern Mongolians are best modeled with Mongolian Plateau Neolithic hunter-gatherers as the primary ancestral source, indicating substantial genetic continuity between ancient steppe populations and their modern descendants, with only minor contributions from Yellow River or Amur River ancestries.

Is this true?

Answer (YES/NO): NO